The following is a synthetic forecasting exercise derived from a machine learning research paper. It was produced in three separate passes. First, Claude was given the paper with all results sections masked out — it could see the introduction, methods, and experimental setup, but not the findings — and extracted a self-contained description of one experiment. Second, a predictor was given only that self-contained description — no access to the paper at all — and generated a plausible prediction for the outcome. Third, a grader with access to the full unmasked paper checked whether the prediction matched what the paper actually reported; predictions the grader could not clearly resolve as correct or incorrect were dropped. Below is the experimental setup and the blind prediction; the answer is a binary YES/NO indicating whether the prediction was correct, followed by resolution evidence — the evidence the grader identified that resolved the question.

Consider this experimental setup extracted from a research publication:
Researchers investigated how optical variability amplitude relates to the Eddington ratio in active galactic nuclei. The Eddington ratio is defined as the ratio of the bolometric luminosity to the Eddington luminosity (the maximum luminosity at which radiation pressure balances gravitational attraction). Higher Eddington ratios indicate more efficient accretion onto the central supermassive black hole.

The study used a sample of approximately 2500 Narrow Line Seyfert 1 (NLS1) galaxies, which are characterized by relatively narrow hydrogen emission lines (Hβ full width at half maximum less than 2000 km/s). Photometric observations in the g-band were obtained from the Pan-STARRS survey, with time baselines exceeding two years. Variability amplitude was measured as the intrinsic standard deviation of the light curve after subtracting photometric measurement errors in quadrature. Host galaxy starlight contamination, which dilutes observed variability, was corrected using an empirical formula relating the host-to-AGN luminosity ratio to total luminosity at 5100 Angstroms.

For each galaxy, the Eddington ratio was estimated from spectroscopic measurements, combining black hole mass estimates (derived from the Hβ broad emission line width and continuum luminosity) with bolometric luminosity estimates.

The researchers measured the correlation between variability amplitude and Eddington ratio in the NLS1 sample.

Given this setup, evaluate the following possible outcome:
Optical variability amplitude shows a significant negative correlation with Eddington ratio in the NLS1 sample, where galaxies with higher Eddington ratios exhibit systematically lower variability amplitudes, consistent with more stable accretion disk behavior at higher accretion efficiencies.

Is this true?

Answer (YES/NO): NO